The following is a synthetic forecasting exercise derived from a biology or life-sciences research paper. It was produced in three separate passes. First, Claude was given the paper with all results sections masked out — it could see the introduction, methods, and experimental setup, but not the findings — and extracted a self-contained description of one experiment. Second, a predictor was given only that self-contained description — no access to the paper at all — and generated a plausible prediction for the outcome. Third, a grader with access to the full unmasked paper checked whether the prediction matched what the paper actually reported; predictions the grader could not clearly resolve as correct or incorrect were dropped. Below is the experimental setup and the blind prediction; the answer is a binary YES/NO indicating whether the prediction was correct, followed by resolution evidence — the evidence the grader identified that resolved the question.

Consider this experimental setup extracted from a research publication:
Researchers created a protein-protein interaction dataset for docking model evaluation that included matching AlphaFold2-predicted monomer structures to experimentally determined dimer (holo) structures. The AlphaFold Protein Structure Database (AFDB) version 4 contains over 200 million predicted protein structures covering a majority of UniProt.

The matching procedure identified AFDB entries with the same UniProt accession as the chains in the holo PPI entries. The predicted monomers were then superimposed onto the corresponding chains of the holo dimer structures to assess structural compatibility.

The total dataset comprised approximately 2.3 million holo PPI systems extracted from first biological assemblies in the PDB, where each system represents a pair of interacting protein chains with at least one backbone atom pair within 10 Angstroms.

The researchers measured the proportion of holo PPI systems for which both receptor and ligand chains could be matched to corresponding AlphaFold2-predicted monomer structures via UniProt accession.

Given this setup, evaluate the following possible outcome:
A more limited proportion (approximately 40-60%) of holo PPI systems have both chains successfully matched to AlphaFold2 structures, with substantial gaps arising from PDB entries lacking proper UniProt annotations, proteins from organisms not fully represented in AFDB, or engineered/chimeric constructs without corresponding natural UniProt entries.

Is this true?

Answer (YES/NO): NO